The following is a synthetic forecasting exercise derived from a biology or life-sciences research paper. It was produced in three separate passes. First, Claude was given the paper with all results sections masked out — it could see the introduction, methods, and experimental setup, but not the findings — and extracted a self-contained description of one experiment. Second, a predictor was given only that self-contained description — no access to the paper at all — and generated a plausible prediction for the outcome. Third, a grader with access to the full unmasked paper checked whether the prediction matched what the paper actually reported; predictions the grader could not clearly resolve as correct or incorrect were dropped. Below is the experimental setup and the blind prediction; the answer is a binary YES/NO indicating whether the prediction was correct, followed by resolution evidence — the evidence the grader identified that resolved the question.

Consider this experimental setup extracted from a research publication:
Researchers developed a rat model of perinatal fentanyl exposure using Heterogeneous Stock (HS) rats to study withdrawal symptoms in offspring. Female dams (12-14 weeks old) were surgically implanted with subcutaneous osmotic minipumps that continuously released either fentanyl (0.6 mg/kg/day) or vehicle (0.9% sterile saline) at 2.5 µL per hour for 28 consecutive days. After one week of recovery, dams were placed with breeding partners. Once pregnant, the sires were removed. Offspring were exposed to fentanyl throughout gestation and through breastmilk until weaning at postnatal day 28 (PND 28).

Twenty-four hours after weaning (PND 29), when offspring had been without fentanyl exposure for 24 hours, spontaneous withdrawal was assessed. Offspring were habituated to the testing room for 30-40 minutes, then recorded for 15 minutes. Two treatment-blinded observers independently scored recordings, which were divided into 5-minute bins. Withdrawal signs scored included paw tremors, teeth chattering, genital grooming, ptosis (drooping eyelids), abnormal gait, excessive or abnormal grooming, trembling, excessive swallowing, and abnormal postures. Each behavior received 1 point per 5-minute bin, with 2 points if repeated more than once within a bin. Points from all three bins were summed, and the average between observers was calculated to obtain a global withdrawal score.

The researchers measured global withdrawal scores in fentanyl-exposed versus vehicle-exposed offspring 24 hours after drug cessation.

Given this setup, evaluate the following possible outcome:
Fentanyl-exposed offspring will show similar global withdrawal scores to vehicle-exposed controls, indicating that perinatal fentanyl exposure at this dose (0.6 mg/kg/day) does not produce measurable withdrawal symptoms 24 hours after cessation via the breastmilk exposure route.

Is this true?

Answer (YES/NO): NO